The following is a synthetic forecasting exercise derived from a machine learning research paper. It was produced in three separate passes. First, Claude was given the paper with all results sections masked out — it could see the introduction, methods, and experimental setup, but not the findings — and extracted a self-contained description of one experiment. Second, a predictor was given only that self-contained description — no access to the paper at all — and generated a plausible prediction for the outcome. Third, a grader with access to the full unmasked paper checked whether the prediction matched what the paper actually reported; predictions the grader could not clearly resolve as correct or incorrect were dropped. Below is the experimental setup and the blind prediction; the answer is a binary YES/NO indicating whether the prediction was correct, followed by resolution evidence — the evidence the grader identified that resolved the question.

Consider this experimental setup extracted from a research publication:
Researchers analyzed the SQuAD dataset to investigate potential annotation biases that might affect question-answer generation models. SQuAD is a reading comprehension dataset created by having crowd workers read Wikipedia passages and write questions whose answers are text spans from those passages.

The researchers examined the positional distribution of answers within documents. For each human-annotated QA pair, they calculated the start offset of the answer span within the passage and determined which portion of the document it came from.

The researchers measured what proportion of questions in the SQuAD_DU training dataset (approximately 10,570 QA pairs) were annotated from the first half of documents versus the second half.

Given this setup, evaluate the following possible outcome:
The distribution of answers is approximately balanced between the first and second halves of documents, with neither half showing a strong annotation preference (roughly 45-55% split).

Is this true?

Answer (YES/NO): NO